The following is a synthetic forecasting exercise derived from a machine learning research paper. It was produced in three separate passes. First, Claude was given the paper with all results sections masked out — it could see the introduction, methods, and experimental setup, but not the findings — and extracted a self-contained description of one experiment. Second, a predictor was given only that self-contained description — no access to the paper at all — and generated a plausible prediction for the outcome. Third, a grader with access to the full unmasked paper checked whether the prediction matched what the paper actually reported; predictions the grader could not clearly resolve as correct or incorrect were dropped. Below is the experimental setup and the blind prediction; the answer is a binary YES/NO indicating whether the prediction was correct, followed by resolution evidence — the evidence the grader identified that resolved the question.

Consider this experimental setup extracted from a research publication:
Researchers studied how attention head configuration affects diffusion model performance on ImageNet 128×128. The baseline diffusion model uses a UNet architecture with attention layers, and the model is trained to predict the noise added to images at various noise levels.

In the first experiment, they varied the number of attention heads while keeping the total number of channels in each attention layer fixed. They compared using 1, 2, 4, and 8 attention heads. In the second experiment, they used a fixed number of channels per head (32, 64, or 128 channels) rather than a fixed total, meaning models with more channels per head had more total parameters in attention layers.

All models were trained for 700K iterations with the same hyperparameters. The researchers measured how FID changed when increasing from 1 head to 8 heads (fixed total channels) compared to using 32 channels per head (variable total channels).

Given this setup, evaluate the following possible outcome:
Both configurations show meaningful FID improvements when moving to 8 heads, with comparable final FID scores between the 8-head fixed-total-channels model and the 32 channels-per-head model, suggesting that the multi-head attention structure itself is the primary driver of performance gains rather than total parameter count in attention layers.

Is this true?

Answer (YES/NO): NO